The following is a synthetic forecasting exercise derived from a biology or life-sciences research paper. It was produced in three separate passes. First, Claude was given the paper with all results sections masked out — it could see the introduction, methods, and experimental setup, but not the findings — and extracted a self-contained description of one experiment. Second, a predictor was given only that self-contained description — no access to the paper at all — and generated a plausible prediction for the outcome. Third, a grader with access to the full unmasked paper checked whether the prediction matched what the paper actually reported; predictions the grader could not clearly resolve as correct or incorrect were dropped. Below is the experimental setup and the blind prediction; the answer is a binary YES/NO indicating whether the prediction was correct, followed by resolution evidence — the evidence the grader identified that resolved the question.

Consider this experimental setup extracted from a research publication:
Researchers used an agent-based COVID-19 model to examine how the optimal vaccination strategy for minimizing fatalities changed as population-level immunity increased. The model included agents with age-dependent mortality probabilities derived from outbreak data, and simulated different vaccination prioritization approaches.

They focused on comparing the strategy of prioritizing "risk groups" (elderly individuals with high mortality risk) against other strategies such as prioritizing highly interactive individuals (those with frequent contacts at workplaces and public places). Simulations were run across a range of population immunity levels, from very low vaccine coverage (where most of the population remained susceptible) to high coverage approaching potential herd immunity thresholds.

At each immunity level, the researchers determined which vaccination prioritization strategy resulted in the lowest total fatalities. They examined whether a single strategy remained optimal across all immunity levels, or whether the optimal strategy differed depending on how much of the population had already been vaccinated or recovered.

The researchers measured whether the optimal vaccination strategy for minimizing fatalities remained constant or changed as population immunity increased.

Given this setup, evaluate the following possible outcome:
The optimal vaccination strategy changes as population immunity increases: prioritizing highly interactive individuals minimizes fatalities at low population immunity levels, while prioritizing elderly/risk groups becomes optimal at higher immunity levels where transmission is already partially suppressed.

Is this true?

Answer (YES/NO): NO